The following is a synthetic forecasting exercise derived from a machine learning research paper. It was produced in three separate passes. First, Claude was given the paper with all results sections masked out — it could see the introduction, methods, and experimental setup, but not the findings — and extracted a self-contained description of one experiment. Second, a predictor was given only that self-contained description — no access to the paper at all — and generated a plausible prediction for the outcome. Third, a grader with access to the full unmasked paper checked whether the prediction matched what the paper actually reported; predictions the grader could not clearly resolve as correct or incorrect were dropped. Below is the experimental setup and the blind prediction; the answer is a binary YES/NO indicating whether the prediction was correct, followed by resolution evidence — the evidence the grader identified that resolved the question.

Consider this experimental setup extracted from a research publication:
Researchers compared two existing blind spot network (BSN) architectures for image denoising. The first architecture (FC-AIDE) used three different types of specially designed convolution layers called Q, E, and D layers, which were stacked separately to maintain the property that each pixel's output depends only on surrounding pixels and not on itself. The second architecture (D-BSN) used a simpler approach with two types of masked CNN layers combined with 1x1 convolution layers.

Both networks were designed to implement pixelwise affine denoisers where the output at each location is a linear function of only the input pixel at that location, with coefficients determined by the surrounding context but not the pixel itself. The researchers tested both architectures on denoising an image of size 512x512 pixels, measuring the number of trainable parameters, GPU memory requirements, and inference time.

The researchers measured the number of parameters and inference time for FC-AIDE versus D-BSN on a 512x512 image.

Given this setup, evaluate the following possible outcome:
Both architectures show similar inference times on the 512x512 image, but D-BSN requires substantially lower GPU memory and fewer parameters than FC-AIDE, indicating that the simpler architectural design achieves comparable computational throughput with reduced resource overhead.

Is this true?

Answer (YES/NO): NO